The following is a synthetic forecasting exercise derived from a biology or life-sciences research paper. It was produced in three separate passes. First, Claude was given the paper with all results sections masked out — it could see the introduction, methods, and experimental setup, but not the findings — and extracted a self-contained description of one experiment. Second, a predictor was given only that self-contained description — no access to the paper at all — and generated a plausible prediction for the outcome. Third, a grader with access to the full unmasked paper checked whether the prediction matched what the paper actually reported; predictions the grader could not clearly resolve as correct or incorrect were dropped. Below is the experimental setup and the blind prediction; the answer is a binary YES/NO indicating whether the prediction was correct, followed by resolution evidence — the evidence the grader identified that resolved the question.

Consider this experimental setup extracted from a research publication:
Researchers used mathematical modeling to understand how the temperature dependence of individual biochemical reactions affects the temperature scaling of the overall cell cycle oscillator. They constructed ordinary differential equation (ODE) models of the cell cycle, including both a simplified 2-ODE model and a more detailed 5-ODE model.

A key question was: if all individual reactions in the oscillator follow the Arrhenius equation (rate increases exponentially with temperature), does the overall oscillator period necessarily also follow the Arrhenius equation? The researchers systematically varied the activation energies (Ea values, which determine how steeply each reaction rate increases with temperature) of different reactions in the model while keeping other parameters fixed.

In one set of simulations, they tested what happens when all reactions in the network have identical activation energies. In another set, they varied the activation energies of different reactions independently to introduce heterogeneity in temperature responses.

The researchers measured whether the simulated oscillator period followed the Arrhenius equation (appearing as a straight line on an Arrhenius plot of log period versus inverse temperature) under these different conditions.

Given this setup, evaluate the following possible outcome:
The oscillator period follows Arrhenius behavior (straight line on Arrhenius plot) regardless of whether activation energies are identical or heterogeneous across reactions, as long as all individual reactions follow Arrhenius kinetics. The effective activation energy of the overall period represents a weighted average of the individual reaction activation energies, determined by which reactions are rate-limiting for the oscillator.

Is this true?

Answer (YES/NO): NO